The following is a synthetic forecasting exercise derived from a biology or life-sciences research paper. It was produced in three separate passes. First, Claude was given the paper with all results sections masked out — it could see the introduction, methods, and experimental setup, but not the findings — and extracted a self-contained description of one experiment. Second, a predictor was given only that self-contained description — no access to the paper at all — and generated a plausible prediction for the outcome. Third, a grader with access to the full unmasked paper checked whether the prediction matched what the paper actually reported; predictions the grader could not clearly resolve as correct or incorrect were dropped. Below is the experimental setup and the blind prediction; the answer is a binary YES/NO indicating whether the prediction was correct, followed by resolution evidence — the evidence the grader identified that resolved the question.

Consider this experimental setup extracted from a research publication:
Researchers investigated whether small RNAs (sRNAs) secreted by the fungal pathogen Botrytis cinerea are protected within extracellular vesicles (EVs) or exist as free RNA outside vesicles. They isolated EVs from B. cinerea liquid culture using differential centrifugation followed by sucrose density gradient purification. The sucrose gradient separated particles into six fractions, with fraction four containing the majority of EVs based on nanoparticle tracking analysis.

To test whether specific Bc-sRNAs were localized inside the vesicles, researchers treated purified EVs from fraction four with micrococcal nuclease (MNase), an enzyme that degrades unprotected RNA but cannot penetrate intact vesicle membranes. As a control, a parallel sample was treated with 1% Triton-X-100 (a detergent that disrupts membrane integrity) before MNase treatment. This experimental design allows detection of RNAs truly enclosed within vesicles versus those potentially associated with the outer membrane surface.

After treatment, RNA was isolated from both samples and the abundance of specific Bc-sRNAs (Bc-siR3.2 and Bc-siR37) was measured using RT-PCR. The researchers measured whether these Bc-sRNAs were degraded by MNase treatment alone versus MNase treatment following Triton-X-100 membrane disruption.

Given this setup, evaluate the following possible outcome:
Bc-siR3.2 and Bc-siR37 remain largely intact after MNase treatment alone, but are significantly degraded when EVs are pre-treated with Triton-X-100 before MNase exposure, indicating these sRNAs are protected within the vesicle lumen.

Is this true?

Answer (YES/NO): YES